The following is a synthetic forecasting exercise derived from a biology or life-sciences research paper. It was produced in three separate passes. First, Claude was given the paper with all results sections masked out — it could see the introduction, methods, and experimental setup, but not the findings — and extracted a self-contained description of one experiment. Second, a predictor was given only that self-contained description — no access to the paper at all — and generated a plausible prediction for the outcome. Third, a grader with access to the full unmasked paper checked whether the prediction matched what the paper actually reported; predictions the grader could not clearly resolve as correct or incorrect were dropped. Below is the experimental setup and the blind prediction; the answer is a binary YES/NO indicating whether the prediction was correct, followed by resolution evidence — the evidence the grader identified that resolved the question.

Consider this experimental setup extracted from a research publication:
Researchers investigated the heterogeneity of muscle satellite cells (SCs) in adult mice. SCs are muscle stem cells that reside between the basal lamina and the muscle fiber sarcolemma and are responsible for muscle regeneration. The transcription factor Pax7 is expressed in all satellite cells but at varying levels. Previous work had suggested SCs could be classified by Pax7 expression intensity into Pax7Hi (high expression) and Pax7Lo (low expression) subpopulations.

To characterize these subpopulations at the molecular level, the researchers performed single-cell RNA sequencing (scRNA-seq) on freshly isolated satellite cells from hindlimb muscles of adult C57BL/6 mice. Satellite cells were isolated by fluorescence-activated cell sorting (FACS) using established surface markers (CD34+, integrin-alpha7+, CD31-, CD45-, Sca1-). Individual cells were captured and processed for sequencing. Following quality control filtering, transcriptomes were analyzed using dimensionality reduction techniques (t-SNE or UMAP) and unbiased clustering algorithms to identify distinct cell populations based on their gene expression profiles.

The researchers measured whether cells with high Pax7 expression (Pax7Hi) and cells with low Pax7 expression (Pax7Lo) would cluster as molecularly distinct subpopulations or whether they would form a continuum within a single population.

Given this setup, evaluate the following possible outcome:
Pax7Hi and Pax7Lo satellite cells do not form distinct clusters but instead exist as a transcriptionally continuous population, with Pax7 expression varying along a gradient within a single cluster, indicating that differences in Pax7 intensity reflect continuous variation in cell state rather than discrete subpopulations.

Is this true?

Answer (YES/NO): NO